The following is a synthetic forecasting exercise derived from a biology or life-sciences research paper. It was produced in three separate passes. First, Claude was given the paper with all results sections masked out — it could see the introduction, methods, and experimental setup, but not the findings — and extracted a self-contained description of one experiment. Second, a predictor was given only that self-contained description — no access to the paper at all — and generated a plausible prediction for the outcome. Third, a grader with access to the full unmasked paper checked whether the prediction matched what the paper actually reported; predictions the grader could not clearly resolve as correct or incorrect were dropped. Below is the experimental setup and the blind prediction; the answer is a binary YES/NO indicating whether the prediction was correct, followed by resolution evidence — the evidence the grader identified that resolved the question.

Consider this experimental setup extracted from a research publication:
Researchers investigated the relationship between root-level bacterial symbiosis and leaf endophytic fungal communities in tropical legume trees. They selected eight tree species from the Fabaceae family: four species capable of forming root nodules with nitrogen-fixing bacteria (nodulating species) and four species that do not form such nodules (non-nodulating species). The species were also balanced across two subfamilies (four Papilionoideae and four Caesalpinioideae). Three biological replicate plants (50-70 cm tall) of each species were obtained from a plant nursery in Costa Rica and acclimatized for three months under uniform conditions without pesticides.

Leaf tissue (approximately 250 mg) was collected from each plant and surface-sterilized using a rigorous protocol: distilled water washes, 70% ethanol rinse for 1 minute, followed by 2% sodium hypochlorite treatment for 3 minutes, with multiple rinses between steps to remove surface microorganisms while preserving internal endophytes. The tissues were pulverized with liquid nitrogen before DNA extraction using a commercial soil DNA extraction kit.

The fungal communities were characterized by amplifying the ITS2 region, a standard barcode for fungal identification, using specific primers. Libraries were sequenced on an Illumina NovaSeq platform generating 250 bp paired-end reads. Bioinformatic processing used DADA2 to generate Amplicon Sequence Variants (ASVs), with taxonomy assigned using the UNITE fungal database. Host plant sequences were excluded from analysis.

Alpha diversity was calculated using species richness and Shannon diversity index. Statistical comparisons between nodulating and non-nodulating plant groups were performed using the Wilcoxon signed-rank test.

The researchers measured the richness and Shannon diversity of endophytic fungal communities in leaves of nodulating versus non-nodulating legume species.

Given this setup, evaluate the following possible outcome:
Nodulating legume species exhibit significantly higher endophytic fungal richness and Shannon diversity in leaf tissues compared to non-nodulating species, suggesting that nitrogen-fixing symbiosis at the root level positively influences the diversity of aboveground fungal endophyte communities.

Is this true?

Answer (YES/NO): NO